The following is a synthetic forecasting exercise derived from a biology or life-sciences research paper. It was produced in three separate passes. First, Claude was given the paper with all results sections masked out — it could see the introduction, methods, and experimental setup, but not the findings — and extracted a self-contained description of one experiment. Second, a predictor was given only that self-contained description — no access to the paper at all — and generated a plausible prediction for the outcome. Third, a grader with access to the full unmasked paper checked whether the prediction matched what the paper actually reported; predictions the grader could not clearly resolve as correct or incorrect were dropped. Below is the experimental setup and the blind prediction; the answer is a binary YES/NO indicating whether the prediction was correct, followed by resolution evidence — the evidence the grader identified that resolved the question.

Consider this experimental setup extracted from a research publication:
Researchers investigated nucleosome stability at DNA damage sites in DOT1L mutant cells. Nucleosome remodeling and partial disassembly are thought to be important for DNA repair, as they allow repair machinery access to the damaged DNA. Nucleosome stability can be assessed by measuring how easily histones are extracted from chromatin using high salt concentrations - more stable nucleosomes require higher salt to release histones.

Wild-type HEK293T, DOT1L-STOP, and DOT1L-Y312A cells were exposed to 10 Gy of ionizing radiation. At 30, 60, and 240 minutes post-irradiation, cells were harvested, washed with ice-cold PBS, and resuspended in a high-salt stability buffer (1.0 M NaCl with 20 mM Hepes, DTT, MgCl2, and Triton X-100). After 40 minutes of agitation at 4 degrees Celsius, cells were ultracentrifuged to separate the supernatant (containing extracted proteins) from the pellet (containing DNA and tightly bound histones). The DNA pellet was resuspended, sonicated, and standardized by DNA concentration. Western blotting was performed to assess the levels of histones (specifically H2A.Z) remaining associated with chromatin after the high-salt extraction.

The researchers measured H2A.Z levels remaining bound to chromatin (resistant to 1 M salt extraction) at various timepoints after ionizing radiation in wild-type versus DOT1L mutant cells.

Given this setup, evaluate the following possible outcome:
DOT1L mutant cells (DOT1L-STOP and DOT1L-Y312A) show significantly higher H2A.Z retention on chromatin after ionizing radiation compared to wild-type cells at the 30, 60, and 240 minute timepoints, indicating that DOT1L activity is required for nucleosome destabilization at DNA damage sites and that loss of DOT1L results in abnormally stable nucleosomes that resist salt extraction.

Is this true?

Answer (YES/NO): YES